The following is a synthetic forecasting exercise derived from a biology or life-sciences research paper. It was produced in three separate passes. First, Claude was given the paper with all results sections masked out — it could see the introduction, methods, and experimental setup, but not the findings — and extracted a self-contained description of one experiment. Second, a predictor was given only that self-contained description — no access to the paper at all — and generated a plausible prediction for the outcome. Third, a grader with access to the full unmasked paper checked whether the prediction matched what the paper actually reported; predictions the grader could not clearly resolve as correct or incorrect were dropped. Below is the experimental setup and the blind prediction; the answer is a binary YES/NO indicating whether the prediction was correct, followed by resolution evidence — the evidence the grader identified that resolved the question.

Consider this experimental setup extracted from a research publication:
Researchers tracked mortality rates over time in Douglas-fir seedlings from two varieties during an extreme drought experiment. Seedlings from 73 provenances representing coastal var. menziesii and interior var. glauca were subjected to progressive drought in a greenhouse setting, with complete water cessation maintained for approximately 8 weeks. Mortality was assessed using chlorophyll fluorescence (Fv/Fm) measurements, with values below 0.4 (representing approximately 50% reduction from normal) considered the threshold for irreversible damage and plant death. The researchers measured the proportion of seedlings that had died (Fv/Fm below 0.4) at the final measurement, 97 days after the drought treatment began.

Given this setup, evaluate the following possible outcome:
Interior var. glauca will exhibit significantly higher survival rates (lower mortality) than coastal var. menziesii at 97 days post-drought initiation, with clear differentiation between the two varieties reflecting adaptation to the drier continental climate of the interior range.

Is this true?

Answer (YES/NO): YES